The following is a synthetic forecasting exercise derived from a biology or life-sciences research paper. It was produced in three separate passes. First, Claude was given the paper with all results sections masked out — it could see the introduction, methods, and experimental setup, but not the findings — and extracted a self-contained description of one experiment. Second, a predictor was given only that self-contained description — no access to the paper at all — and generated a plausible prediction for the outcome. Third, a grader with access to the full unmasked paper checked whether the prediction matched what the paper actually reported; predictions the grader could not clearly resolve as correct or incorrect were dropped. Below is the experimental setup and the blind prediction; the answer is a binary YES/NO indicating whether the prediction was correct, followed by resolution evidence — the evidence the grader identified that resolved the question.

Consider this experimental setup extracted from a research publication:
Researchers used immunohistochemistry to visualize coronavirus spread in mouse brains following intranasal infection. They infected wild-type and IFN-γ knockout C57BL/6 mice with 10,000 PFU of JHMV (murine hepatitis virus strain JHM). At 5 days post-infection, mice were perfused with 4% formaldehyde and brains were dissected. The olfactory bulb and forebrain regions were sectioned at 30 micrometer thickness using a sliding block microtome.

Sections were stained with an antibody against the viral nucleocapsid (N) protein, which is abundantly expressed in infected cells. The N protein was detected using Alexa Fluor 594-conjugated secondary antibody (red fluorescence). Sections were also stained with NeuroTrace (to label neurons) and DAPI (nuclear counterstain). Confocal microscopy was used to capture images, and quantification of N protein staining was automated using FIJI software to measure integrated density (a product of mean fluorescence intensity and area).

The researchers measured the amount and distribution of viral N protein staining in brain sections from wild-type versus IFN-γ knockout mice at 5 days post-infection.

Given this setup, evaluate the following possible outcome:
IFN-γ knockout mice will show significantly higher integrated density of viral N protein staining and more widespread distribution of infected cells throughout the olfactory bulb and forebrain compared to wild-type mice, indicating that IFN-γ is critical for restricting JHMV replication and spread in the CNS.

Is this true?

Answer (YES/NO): NO